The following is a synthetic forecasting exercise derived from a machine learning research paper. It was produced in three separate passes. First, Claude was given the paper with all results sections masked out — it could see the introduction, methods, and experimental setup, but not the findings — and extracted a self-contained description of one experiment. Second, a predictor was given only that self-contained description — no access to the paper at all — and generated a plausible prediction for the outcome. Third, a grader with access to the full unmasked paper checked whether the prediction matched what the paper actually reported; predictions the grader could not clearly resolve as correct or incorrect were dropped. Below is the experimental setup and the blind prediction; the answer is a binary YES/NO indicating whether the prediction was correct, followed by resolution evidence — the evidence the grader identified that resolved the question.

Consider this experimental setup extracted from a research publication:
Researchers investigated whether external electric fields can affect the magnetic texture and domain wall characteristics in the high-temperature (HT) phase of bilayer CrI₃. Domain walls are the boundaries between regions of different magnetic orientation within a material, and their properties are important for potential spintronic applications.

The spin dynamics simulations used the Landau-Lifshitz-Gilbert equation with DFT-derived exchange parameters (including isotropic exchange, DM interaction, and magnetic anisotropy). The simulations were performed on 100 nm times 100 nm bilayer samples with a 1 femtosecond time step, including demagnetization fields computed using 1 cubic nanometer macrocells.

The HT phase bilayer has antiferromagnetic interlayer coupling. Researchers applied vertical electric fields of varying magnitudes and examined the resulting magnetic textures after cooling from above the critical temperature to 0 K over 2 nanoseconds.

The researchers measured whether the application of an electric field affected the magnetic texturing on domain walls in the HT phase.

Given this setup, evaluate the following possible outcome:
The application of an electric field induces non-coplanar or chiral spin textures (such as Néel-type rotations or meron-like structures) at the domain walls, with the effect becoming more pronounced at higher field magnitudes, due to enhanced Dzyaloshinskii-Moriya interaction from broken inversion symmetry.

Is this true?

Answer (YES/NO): YES